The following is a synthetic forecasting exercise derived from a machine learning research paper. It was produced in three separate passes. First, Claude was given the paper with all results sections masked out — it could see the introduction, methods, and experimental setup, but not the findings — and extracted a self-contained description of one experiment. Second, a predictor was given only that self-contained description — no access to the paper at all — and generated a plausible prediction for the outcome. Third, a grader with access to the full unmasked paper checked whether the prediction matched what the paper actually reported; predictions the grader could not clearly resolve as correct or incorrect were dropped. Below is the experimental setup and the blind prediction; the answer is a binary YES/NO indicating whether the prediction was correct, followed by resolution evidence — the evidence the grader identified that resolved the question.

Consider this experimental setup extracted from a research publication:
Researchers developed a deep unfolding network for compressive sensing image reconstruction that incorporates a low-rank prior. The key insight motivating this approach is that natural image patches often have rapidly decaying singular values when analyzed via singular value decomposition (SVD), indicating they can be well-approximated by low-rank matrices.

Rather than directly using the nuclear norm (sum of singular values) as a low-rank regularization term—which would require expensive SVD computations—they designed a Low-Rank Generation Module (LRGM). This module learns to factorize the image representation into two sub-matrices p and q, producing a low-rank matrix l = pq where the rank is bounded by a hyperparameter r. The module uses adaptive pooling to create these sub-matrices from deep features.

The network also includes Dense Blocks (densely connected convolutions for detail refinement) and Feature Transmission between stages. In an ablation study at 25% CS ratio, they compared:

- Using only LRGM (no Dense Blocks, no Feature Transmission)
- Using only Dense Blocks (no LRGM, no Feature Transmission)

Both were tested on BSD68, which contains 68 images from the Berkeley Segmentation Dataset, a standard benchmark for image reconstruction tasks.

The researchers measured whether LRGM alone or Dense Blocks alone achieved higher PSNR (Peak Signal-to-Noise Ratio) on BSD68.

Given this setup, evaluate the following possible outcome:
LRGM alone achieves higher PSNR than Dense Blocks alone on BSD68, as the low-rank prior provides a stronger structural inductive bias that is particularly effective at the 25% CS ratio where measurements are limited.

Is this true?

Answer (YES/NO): NO